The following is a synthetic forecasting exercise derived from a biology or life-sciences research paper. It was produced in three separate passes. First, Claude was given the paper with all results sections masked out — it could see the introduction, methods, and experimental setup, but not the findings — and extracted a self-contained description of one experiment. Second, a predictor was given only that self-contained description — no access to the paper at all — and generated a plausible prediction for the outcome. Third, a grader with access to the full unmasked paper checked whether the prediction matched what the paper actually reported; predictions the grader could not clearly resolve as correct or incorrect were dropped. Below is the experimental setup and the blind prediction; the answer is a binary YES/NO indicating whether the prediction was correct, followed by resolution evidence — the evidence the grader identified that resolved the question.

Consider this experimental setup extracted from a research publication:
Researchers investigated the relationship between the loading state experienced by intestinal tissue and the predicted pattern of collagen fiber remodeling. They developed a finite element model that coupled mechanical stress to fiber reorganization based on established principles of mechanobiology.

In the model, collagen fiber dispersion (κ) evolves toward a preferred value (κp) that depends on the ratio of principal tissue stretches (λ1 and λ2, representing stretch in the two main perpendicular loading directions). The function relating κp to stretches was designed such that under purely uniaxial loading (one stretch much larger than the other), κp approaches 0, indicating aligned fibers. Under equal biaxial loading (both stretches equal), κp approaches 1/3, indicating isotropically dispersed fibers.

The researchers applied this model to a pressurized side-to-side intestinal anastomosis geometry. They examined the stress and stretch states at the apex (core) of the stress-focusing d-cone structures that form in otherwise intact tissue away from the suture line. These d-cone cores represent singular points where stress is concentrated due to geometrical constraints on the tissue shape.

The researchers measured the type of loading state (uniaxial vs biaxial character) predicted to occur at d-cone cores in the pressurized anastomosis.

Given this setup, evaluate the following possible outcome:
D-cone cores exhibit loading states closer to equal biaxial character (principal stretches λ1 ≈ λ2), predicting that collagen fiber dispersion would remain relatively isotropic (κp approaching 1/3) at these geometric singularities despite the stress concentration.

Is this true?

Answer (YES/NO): YES